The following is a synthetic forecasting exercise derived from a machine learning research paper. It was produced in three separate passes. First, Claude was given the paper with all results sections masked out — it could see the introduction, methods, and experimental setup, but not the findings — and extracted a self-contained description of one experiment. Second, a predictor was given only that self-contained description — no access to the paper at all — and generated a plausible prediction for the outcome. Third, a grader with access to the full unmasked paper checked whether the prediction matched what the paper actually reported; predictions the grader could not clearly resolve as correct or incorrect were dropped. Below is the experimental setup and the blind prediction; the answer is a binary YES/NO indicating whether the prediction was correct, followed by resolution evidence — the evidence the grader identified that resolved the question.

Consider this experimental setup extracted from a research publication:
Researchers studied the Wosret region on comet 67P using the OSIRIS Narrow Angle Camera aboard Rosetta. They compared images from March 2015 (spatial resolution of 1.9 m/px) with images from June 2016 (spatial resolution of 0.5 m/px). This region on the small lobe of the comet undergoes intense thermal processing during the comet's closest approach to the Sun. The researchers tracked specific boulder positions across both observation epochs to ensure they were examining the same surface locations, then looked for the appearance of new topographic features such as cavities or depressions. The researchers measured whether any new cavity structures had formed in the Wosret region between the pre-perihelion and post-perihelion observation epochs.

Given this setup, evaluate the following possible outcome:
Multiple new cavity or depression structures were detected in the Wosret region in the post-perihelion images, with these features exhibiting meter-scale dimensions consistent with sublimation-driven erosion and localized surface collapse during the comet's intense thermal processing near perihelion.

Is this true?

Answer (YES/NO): NO